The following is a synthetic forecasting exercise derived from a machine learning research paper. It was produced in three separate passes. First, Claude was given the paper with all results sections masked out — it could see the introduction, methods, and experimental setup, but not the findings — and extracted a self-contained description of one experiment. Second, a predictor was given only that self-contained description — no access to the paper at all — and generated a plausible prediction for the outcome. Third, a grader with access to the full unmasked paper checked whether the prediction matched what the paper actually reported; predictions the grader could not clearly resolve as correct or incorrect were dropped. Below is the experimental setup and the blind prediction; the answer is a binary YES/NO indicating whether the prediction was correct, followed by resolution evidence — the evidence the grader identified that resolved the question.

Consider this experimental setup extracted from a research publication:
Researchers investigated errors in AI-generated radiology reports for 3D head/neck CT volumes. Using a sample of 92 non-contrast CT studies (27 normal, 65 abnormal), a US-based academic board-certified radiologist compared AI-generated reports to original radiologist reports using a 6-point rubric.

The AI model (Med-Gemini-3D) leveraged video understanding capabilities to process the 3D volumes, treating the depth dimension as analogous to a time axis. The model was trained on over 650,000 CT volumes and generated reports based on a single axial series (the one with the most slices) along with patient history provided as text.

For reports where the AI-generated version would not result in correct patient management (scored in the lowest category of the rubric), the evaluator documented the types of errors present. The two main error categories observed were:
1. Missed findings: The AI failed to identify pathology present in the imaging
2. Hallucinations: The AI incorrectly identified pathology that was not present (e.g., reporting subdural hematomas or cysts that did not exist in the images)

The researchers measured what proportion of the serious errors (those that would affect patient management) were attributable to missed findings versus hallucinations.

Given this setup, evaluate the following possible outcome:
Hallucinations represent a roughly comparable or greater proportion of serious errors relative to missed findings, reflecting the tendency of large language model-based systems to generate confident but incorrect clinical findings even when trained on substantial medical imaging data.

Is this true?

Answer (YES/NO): YES